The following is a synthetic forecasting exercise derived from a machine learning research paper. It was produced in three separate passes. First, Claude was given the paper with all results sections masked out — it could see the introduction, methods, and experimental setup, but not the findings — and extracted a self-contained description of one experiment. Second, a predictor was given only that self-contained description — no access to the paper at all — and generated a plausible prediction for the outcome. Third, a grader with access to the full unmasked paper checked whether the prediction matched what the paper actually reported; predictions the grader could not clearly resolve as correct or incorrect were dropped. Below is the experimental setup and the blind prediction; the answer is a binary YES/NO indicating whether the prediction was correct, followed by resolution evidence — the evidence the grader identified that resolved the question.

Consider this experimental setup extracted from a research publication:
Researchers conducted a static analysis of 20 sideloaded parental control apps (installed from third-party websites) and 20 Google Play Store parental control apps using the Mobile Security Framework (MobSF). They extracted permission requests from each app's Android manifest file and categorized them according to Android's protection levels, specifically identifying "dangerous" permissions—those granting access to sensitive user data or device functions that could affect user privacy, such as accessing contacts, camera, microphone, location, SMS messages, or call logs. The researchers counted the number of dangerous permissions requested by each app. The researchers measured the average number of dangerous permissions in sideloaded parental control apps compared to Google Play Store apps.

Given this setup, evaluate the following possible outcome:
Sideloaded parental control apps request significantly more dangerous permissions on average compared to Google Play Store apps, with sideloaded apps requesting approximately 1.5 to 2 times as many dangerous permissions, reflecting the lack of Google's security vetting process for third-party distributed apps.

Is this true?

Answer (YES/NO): YES